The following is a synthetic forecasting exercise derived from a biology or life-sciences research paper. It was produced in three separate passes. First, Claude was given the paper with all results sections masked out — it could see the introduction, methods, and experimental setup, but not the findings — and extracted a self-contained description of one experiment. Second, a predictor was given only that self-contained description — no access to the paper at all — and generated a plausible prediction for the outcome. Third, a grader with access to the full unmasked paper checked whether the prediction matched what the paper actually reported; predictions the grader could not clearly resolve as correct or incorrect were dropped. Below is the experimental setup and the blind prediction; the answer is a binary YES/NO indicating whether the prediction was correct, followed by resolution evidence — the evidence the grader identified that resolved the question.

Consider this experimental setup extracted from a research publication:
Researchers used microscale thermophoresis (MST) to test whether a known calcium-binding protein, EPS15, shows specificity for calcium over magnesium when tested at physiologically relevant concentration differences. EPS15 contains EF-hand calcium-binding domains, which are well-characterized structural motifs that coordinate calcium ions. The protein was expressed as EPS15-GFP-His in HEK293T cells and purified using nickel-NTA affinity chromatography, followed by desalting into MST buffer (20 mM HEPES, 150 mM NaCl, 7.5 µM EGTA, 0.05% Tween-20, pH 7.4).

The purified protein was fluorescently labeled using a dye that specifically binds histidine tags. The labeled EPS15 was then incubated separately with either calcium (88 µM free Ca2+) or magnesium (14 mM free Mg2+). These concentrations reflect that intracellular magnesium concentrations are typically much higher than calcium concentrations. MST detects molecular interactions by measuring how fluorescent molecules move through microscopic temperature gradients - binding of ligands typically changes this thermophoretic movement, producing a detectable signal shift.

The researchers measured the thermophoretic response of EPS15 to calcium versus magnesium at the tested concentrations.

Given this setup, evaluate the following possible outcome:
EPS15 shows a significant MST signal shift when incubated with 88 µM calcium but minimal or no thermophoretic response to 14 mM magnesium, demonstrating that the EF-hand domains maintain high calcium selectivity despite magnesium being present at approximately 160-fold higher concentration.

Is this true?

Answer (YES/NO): NO